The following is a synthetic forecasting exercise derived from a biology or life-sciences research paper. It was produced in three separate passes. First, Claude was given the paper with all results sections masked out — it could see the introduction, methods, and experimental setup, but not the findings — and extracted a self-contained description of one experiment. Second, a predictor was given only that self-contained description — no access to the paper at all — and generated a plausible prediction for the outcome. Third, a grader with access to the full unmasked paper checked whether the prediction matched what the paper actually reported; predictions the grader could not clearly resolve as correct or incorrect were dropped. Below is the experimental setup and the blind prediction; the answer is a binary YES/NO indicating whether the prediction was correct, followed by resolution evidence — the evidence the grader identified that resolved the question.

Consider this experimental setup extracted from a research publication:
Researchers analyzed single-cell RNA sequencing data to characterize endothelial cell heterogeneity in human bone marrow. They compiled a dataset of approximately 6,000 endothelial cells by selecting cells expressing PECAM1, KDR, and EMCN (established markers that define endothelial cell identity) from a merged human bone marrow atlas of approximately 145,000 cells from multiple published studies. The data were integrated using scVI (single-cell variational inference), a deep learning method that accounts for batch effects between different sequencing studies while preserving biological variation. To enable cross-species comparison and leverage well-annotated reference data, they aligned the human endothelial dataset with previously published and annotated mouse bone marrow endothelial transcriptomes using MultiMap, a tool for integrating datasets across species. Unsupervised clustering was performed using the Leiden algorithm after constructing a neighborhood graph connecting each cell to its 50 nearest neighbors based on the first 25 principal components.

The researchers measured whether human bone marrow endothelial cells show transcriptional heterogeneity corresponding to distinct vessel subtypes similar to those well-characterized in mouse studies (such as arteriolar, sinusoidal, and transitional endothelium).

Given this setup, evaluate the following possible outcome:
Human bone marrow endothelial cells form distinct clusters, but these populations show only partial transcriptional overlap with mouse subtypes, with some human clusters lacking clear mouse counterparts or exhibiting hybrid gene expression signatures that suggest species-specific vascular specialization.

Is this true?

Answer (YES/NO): YES